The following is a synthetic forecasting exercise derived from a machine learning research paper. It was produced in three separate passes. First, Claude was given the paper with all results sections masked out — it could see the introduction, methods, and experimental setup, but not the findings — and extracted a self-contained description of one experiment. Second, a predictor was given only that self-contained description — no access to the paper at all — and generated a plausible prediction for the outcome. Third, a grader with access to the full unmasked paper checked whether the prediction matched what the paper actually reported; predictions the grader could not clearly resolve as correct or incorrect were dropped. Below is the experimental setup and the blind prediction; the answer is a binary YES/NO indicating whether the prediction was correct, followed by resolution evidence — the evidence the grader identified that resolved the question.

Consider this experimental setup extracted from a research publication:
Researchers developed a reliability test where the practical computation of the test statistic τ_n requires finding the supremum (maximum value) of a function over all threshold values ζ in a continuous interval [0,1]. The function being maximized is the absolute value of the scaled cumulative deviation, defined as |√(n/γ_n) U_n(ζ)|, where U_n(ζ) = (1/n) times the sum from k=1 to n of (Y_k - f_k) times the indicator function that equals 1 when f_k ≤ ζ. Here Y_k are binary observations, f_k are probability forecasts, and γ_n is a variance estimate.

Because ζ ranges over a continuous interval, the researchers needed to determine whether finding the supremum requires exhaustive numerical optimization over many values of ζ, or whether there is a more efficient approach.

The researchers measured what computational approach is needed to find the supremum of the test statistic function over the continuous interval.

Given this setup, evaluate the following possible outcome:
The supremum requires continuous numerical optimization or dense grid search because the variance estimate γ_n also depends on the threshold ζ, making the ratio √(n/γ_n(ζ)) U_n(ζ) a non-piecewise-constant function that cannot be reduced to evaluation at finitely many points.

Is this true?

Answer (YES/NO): NO